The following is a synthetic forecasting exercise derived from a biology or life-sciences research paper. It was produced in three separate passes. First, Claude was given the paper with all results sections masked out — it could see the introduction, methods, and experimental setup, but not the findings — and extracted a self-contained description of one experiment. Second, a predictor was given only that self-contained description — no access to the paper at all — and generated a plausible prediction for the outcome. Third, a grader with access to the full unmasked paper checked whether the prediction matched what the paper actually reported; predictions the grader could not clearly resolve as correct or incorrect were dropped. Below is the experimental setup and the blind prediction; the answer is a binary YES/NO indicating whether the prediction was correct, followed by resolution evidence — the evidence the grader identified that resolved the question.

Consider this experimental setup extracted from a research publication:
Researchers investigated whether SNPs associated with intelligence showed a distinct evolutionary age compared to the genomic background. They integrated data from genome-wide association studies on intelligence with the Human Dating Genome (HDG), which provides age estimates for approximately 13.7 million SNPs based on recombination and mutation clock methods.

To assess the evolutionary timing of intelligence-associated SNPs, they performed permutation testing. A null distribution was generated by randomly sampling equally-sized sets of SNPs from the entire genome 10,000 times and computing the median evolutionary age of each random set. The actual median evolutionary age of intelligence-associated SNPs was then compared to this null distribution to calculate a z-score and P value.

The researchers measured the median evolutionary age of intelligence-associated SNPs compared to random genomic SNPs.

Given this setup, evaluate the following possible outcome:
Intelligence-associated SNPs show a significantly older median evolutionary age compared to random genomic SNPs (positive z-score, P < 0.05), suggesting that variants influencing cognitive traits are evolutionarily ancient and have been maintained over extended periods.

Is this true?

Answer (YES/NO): NO